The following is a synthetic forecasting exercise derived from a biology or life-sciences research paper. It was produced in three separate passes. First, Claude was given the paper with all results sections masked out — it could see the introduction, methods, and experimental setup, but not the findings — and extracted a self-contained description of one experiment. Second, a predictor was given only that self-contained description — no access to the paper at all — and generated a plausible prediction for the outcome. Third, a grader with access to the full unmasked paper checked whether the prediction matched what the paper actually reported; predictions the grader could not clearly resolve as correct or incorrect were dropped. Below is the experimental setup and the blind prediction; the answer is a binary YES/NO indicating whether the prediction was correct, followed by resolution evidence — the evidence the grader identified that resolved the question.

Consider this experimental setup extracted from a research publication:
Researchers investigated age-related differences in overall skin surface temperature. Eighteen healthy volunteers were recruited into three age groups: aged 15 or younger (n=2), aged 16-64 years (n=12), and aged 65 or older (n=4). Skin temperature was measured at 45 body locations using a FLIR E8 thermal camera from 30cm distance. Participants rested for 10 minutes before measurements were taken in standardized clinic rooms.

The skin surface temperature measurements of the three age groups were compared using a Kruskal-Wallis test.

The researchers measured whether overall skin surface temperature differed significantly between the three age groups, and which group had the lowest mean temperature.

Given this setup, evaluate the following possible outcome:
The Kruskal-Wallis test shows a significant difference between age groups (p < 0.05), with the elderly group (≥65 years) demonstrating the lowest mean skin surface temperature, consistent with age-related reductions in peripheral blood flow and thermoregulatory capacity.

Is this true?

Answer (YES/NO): NO